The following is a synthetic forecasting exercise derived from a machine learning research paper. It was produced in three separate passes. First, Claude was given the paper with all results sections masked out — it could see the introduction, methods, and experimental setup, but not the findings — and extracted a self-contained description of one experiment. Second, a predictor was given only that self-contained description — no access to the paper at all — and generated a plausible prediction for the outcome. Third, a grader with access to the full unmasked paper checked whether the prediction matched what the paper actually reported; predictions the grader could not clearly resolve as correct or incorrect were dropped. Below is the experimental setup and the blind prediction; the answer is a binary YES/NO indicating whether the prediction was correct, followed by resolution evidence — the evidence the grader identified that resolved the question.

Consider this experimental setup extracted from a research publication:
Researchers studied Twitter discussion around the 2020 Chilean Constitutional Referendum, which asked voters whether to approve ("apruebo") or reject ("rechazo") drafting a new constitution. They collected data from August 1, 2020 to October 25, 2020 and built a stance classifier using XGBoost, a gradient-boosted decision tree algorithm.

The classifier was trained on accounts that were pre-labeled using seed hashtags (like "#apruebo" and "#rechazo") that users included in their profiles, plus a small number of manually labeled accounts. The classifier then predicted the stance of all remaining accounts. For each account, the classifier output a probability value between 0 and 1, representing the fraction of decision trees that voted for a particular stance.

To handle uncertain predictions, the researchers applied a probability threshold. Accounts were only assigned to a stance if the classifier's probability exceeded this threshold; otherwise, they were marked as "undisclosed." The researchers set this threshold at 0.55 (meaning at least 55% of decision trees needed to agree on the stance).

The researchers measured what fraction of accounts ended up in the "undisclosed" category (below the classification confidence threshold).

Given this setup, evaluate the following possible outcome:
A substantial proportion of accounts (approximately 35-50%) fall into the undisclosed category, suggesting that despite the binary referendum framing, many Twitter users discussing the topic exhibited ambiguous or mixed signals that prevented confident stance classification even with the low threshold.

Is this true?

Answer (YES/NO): NO